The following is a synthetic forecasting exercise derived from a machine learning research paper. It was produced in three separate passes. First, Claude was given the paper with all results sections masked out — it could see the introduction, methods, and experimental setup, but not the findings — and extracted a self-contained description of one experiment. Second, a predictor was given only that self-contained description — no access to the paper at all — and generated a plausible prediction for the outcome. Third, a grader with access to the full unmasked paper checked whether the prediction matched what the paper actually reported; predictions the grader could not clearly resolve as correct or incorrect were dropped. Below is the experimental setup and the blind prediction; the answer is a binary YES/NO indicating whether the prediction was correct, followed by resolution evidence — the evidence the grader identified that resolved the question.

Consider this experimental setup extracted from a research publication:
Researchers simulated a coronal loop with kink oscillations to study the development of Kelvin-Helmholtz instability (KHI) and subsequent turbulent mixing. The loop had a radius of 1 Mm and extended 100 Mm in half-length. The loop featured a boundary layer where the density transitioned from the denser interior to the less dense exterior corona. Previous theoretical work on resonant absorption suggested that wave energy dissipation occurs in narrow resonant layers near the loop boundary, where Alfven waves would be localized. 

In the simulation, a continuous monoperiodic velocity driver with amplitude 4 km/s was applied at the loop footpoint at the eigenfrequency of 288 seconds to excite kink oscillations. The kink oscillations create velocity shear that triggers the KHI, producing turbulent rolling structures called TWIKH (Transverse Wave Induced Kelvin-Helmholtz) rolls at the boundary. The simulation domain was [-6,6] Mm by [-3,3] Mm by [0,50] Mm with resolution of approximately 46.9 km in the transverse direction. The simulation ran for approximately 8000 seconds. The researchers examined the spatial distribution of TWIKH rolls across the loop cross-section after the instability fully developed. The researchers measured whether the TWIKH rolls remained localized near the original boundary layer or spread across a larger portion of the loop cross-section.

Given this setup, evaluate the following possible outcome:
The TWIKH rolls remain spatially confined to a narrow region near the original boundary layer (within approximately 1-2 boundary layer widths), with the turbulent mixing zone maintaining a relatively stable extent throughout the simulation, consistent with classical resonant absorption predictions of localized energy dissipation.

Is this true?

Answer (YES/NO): NO